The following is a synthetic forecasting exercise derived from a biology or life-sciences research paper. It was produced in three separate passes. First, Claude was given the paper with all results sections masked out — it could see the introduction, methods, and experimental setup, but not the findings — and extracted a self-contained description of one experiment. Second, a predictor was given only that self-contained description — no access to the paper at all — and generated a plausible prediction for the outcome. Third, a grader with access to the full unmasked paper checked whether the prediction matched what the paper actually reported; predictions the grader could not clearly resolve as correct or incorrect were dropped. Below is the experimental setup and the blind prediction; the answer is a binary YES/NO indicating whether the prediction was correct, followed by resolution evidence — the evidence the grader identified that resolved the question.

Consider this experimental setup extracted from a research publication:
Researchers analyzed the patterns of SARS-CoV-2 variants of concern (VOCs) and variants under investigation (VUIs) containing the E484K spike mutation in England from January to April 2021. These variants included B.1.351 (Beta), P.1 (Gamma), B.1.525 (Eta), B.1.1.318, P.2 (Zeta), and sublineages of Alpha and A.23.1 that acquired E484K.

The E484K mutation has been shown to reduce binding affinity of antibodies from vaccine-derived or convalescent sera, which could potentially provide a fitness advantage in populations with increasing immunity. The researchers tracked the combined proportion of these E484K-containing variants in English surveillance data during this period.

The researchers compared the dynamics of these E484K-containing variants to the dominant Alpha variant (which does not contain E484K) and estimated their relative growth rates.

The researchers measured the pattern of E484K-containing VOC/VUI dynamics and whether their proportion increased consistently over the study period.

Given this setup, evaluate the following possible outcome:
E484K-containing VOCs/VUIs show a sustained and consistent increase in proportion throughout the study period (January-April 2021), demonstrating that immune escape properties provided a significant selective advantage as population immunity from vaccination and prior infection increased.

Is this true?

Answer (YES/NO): NO